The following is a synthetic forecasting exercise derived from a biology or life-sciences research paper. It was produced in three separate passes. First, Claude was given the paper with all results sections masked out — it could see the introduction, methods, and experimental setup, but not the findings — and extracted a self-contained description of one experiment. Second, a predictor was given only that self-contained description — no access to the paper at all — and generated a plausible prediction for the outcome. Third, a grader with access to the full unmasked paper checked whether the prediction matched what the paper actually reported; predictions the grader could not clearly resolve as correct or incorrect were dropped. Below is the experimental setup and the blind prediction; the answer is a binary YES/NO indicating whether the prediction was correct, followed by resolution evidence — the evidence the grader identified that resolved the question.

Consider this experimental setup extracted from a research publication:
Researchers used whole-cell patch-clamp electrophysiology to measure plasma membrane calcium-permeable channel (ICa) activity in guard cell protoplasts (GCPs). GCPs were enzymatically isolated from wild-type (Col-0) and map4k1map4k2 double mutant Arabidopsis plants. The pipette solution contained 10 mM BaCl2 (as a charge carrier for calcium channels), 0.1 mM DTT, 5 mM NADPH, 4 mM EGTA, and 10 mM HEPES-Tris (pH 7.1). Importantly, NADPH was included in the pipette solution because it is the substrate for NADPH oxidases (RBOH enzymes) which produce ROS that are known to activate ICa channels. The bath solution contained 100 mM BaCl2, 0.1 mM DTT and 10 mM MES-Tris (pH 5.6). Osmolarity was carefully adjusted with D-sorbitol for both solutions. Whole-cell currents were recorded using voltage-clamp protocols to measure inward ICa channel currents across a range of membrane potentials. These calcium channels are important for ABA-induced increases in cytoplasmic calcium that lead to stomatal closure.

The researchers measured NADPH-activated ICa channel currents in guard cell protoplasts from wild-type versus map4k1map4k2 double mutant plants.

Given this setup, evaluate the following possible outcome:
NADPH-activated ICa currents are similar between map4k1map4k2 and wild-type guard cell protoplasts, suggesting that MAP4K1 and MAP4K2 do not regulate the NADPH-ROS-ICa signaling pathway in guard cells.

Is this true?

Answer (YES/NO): NO